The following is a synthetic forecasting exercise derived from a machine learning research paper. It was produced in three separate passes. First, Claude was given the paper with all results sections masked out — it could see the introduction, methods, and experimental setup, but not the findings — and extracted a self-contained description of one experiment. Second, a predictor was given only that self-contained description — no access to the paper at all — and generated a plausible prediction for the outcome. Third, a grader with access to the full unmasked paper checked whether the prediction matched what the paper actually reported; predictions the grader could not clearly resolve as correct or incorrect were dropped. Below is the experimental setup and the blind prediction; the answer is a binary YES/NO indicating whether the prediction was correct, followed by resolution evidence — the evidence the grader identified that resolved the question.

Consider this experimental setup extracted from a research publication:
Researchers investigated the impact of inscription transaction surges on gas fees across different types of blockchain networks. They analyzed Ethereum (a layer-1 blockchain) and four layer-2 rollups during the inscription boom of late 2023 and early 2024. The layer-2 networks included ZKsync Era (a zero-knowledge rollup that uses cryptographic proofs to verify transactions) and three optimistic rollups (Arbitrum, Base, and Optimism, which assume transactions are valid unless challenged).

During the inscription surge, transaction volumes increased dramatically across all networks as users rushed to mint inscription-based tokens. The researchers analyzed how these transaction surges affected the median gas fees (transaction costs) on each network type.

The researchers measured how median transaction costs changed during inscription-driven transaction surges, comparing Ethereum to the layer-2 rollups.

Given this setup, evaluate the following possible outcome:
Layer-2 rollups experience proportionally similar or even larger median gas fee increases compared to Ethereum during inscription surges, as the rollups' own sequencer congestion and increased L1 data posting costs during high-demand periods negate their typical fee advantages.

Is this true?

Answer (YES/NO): NO